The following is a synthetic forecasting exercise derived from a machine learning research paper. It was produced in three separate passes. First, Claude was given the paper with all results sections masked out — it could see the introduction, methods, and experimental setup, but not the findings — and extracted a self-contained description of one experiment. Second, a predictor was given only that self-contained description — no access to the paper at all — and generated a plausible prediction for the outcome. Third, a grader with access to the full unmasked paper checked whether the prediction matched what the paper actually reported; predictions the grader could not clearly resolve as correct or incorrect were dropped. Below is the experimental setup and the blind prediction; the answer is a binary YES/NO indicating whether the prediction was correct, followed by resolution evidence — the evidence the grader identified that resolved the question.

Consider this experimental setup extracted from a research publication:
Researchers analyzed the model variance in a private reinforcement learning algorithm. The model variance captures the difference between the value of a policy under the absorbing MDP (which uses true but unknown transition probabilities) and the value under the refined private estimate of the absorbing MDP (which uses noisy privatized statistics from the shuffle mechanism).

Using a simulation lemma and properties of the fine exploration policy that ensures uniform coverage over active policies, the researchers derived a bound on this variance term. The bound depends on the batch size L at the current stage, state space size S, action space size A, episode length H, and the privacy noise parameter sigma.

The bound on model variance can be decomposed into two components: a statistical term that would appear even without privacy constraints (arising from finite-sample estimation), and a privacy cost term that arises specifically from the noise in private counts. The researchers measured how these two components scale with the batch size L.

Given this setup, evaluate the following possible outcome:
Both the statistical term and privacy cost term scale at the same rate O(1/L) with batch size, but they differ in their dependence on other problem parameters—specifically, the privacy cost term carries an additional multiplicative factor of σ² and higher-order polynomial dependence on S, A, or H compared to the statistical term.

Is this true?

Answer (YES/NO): NO